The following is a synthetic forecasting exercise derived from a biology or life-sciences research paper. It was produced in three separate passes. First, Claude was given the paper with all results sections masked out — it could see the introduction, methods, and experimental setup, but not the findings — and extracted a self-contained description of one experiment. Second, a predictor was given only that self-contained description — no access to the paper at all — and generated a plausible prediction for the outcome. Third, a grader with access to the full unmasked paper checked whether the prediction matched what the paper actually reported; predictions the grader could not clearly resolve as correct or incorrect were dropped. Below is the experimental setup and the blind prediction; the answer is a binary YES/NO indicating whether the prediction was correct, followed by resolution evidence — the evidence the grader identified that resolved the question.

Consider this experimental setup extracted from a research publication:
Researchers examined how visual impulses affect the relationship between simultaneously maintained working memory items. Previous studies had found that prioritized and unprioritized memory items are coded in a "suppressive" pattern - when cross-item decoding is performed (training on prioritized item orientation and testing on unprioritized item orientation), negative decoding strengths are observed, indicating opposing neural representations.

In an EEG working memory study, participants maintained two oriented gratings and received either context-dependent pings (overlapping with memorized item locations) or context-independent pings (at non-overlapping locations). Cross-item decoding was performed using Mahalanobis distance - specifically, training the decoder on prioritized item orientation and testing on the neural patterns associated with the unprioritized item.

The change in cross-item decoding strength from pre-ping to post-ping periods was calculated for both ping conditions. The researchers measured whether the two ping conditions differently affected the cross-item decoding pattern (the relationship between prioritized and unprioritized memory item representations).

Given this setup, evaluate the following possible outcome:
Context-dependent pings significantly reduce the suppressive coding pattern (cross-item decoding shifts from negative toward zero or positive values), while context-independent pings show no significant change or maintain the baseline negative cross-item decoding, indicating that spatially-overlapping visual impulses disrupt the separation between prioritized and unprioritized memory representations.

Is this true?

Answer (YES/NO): YES